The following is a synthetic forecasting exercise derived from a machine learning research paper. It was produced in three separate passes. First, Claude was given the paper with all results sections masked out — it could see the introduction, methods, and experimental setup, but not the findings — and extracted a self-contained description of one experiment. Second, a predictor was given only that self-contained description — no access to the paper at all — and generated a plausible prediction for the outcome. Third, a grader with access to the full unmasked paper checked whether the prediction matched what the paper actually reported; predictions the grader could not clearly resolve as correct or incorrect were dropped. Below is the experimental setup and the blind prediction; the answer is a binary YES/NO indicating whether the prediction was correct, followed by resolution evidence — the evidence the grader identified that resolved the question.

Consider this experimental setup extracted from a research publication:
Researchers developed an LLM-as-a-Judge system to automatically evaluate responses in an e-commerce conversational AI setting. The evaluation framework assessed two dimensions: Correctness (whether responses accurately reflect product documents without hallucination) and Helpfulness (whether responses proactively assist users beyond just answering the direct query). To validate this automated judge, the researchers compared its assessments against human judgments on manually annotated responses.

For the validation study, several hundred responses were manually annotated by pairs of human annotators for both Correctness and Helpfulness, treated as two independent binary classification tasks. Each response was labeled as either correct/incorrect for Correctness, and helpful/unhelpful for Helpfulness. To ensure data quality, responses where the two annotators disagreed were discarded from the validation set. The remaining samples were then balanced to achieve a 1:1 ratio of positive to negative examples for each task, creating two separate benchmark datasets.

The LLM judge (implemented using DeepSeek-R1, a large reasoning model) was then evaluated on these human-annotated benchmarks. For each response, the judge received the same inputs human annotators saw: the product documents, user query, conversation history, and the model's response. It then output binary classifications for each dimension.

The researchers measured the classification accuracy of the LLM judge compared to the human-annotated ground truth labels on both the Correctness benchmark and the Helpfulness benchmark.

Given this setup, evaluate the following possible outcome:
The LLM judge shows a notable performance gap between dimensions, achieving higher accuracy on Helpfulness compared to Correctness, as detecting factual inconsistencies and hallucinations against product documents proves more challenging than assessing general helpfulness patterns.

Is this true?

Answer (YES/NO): NO